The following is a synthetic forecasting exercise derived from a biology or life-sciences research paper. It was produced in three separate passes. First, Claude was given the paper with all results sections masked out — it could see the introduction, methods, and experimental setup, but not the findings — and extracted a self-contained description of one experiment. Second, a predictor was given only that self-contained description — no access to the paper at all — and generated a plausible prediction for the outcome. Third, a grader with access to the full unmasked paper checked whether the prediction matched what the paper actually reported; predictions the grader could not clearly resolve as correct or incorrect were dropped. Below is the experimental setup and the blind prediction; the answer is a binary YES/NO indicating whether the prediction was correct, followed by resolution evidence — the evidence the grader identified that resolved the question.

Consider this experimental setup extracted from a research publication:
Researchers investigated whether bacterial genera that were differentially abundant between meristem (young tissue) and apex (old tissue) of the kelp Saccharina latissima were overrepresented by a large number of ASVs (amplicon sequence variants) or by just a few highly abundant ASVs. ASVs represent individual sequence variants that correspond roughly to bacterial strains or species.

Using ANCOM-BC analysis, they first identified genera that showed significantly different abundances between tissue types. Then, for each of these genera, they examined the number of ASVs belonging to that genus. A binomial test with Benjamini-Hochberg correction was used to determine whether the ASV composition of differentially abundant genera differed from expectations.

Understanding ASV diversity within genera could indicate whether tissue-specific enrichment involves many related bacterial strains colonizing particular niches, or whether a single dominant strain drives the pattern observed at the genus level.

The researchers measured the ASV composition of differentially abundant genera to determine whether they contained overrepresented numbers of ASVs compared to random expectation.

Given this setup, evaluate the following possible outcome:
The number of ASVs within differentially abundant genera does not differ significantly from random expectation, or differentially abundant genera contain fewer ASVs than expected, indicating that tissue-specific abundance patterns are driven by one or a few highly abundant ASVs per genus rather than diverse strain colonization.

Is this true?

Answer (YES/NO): NO